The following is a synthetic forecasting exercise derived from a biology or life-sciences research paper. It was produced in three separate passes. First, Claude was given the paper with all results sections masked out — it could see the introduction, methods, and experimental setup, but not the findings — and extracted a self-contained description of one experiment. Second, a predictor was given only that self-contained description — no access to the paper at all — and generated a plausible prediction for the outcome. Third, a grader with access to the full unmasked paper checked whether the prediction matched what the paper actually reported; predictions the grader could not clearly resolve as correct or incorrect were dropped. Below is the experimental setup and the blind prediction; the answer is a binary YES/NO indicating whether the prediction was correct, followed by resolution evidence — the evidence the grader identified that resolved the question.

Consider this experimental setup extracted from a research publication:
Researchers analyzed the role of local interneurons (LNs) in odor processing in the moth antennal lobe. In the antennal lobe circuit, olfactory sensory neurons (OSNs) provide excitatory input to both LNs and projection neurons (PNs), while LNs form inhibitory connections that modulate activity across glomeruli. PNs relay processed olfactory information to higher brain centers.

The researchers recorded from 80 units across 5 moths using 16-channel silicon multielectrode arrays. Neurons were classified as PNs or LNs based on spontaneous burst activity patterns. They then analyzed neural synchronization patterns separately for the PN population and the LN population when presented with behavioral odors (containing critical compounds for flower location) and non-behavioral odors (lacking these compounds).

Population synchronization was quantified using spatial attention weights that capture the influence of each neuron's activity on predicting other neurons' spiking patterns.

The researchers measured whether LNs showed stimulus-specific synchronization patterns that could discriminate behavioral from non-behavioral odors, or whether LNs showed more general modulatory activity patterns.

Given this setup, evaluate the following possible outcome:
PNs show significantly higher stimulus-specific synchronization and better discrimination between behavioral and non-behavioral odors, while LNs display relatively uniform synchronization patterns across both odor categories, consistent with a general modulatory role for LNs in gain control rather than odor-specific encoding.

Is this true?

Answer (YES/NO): YES